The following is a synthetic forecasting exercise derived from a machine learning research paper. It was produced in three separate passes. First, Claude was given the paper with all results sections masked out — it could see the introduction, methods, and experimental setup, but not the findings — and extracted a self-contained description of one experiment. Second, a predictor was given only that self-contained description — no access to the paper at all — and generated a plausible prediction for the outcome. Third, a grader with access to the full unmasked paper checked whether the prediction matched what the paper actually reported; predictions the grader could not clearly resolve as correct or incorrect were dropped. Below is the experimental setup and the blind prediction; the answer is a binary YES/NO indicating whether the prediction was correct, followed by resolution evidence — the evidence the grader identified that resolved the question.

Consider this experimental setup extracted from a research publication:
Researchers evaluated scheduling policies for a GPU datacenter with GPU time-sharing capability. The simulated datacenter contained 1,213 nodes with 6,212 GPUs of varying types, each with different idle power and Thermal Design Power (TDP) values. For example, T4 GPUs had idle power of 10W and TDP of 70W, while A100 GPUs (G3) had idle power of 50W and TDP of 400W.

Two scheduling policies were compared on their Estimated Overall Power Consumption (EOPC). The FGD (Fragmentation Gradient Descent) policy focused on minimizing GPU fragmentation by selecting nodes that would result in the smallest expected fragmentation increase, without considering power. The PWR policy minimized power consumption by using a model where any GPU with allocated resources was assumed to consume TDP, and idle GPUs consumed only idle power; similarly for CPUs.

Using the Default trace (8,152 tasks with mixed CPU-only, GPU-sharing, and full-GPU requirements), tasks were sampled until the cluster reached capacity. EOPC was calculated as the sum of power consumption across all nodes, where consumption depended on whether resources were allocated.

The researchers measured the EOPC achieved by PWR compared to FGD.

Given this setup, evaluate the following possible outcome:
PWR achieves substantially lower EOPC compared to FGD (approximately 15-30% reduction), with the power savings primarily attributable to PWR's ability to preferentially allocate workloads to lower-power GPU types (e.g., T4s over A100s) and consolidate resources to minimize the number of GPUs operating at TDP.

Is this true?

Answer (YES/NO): NO